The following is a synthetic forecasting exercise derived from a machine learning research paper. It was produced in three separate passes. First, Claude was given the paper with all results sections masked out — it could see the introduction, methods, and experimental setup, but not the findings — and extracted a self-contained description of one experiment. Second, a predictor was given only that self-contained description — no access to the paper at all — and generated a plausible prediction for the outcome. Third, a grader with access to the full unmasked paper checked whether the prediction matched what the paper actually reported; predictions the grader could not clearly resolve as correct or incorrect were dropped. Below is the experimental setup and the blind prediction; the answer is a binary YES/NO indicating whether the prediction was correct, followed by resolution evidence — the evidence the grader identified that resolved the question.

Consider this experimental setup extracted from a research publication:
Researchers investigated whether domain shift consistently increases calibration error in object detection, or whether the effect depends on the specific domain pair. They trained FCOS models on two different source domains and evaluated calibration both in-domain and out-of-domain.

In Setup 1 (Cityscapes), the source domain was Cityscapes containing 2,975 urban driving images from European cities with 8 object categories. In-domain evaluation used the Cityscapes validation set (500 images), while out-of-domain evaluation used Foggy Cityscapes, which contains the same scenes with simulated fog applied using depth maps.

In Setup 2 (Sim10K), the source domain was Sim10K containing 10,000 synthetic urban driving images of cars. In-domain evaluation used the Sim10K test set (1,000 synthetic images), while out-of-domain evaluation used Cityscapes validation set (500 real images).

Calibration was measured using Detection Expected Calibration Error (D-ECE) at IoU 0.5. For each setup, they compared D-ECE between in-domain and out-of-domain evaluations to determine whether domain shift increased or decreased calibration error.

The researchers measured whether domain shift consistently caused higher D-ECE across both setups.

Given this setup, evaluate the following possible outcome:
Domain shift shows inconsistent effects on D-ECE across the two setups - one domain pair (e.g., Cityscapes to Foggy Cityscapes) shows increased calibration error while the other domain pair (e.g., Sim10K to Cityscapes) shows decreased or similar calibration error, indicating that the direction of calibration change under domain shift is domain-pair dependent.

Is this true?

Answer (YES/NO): YES